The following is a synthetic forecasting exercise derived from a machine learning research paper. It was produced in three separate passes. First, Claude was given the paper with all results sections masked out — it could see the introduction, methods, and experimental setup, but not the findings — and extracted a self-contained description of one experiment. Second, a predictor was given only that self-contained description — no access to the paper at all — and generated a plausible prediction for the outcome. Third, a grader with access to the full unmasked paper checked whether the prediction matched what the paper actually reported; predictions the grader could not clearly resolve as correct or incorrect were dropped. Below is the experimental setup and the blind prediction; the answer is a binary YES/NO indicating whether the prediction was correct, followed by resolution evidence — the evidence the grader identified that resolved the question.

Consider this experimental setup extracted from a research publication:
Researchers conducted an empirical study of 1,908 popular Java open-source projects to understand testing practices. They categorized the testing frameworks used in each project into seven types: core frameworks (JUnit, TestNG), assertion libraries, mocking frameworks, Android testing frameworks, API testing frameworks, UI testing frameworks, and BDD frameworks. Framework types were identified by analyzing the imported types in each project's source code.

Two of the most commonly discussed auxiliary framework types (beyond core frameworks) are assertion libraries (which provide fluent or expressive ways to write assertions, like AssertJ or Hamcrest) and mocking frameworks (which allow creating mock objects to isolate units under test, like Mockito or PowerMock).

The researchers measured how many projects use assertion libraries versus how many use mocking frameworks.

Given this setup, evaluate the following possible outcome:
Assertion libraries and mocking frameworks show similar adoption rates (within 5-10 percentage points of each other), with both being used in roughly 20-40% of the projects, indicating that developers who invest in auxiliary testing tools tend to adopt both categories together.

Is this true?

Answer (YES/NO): NO